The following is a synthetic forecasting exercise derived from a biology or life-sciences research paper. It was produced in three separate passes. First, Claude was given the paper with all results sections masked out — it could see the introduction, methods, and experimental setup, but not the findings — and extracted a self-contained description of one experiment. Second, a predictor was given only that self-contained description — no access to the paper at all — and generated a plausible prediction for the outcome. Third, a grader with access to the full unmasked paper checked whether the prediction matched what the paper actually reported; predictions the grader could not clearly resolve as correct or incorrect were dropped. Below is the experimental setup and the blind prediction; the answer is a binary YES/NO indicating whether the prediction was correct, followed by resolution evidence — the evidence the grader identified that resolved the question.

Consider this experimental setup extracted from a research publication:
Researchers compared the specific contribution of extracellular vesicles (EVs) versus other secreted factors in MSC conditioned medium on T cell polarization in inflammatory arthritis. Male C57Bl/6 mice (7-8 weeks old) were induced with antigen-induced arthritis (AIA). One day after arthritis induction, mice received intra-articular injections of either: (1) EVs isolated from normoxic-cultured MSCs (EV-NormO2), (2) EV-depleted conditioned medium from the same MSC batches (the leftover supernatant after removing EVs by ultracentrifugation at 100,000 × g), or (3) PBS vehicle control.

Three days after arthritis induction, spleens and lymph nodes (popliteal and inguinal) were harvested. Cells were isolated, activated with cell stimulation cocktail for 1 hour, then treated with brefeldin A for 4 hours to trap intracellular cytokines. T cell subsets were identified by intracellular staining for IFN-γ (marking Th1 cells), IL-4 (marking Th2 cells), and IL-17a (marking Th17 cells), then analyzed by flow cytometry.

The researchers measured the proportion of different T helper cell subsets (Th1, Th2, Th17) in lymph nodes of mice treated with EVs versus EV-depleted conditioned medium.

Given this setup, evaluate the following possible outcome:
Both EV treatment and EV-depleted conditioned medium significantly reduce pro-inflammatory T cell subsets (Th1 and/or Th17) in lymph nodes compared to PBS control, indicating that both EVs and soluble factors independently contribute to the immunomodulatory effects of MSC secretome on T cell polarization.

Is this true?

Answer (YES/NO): YES